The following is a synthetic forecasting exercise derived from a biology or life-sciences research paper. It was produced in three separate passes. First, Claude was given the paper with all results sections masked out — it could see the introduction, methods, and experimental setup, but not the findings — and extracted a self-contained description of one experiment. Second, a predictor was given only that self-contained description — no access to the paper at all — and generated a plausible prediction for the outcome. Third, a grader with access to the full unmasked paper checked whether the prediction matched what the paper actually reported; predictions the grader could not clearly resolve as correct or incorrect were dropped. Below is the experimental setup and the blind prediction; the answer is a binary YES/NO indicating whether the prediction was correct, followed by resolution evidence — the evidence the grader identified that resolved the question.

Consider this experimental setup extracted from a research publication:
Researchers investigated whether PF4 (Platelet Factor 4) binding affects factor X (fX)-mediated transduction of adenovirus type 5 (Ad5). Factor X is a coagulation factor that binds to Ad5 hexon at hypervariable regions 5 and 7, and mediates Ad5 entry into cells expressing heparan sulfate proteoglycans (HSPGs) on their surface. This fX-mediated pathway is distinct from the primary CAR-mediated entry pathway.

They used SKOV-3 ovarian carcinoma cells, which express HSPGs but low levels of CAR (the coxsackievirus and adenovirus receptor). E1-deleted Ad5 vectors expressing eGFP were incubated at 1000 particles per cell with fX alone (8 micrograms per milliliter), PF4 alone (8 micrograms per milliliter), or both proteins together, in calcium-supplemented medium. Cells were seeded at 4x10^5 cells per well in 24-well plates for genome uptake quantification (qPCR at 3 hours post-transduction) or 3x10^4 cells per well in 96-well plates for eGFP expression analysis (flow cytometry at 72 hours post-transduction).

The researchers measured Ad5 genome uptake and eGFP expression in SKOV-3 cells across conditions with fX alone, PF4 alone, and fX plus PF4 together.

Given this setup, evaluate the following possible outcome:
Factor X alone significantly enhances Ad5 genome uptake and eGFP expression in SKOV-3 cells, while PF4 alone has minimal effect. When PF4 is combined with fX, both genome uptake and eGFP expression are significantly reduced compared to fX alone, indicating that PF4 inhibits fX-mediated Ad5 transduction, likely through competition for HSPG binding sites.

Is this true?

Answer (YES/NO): NO